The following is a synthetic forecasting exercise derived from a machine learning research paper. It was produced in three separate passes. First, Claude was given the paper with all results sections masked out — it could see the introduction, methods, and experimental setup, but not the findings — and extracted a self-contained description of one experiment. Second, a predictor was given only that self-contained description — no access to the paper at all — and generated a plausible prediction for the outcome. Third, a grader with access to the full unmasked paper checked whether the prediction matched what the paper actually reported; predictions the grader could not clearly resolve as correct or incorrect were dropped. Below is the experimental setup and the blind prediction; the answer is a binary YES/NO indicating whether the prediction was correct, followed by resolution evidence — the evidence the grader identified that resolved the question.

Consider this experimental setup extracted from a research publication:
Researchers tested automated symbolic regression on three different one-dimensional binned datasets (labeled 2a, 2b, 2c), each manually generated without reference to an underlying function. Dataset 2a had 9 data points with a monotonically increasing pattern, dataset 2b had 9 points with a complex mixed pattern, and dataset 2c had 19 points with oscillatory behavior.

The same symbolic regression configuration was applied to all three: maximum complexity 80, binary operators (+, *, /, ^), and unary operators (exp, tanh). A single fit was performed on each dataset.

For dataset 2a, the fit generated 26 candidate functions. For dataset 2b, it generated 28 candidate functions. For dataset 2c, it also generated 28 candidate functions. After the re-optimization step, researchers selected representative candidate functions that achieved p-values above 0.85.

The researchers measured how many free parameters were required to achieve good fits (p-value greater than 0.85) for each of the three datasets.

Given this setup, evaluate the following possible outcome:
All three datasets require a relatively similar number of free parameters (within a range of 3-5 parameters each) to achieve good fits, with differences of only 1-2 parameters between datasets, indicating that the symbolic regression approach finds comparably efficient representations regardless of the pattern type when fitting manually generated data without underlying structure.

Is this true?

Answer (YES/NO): NO